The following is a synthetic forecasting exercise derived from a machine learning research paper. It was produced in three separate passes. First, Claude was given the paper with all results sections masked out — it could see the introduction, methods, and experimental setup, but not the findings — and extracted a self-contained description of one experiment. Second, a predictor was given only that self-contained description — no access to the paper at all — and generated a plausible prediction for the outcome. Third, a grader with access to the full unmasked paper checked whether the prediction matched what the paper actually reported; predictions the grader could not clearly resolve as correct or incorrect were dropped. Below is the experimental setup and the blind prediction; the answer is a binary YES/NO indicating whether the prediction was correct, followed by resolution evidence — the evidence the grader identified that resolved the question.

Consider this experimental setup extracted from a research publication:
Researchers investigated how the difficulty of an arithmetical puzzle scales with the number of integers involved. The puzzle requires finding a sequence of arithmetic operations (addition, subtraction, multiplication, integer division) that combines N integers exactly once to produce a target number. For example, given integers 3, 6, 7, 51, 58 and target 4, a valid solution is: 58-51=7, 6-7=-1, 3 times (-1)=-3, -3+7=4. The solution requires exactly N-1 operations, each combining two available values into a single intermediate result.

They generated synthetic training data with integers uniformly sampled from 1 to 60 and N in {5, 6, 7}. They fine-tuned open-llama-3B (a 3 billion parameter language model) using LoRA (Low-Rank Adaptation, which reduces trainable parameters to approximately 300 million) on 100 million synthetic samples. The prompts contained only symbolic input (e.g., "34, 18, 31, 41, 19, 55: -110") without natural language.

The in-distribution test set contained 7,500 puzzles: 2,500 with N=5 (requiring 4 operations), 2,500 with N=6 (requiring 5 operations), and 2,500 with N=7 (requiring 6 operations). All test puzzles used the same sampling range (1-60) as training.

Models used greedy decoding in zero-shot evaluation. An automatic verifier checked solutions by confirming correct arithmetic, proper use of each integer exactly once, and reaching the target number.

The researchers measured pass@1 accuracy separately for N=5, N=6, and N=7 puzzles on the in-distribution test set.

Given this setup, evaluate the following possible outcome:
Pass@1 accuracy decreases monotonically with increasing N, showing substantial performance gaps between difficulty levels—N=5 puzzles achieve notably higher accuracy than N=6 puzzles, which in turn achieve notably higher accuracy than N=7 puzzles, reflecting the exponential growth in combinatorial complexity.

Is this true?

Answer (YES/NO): NO